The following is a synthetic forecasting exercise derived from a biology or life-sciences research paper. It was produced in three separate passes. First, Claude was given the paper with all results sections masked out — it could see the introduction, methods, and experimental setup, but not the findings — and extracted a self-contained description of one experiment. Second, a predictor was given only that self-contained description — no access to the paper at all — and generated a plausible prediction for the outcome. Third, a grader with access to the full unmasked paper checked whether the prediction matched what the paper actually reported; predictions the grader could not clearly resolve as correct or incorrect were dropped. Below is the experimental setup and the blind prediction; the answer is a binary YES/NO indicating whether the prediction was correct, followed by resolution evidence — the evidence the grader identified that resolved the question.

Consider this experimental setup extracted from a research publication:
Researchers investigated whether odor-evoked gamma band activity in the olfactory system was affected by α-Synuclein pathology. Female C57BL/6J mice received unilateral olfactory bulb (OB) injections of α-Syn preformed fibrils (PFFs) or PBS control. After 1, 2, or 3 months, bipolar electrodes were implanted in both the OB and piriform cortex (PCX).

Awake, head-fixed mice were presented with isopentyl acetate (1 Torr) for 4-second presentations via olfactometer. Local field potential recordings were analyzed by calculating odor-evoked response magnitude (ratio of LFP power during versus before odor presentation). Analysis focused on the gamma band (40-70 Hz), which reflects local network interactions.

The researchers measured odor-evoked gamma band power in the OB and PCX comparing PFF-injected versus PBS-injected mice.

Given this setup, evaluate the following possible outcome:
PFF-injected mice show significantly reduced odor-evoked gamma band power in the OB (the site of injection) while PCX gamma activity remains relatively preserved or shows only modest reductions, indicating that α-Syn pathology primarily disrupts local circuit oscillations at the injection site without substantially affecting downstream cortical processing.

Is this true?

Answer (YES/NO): NO